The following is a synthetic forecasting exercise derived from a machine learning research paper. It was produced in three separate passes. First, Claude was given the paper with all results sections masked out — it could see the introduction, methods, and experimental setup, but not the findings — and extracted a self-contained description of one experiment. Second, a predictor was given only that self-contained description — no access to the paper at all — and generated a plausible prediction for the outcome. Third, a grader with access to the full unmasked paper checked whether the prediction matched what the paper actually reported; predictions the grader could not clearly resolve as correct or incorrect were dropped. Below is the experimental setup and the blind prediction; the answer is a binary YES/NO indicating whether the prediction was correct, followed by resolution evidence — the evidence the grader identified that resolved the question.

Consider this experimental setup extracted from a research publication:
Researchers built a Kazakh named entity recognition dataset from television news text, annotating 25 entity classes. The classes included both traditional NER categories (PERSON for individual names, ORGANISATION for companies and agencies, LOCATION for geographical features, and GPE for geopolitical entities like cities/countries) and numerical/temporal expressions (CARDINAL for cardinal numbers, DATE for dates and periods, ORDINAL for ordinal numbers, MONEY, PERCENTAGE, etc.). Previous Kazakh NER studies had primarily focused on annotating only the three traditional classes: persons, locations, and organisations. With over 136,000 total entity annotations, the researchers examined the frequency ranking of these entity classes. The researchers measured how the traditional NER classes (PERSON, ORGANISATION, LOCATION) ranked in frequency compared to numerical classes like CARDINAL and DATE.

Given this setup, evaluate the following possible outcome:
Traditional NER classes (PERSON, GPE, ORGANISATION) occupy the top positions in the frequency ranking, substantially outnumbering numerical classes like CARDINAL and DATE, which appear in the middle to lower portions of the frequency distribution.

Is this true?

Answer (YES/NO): NO